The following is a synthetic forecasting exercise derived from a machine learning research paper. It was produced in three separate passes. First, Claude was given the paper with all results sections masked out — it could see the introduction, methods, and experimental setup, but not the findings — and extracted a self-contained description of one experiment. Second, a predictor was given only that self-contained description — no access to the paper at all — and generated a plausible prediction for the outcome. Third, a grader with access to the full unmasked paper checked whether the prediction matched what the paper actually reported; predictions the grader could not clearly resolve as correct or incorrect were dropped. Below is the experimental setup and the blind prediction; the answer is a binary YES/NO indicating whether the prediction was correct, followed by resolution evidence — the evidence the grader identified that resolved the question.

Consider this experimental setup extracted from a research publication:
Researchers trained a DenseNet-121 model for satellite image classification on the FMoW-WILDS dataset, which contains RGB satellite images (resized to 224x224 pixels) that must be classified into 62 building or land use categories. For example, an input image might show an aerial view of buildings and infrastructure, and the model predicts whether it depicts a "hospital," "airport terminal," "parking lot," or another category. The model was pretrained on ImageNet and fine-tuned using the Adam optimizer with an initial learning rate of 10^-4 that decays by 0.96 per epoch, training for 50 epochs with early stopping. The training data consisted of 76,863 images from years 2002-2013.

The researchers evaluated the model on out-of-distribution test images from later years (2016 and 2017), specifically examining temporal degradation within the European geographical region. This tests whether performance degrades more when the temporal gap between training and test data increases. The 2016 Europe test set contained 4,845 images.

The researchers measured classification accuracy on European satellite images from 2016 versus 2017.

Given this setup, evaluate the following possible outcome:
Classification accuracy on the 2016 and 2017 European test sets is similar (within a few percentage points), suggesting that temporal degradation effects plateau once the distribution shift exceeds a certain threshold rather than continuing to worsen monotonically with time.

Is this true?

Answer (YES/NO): NO